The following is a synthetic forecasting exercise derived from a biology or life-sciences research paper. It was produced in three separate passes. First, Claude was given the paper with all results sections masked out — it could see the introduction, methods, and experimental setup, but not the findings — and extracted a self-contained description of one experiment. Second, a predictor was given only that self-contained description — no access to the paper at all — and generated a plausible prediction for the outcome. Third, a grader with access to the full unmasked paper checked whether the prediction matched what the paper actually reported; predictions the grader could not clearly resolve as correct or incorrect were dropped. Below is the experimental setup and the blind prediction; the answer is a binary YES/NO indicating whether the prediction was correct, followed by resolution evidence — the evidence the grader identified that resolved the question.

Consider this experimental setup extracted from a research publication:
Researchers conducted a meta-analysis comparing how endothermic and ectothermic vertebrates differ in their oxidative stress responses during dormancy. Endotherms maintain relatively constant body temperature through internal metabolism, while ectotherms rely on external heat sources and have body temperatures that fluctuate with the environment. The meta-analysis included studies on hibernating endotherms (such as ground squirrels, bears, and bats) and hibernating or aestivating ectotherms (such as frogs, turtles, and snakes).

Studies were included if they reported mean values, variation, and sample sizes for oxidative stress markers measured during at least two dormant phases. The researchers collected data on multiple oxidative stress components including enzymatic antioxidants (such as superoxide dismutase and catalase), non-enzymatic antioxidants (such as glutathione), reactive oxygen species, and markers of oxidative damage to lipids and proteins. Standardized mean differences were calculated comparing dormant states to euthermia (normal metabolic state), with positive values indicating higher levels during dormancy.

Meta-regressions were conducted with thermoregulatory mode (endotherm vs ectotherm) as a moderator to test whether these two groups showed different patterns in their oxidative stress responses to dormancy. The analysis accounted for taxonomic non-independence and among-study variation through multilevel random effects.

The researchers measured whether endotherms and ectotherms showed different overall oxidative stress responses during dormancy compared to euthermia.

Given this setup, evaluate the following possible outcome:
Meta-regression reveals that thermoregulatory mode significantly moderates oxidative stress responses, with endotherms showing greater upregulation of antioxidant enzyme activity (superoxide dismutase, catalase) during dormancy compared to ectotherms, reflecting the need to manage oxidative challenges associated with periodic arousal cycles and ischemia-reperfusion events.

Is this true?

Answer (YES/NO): NO